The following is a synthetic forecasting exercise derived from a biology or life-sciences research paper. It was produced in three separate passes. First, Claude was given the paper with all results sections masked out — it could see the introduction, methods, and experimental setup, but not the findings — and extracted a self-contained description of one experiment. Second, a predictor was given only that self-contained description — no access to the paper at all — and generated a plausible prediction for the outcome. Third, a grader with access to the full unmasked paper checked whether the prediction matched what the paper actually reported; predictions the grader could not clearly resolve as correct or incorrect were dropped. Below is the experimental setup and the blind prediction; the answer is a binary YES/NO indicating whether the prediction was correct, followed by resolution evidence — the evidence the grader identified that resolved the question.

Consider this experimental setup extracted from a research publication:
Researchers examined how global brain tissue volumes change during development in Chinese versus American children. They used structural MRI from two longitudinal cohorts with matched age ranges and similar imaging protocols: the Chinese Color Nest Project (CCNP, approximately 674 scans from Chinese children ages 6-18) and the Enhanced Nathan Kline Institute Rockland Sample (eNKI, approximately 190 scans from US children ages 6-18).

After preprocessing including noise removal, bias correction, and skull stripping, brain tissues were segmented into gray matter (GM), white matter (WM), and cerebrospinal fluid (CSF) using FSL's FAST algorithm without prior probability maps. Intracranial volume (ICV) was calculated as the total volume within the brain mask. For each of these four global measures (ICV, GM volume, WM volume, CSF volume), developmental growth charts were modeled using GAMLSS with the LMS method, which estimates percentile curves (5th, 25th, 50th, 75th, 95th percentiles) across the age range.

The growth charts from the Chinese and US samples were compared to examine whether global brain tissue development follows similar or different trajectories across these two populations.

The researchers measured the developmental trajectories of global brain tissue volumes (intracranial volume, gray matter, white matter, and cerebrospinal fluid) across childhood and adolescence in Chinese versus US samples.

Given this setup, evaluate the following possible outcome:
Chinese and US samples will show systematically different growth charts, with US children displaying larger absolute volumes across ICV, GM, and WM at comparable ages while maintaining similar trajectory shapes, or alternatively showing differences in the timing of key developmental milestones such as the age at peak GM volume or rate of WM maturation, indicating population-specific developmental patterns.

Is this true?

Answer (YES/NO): YES